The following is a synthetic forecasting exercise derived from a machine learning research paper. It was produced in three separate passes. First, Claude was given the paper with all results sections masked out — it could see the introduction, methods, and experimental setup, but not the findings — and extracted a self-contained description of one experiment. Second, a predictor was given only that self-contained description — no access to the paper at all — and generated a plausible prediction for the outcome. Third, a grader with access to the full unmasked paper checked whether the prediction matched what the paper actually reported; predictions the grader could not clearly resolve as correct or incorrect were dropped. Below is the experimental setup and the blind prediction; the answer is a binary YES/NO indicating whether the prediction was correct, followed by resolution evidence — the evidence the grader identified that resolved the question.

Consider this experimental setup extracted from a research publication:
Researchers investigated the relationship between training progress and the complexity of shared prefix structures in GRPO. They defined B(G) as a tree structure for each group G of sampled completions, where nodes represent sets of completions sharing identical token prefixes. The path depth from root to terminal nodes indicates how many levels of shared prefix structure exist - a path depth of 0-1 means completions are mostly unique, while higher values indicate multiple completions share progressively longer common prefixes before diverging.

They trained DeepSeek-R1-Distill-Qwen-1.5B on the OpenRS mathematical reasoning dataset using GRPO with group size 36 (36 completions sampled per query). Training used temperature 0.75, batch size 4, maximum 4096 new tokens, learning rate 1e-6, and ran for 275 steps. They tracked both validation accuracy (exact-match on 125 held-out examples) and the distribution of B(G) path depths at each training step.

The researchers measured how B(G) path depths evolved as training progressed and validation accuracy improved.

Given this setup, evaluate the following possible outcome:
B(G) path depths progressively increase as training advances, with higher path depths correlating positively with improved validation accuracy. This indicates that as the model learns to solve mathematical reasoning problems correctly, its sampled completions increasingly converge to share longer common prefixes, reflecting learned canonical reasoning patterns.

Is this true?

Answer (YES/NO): YES